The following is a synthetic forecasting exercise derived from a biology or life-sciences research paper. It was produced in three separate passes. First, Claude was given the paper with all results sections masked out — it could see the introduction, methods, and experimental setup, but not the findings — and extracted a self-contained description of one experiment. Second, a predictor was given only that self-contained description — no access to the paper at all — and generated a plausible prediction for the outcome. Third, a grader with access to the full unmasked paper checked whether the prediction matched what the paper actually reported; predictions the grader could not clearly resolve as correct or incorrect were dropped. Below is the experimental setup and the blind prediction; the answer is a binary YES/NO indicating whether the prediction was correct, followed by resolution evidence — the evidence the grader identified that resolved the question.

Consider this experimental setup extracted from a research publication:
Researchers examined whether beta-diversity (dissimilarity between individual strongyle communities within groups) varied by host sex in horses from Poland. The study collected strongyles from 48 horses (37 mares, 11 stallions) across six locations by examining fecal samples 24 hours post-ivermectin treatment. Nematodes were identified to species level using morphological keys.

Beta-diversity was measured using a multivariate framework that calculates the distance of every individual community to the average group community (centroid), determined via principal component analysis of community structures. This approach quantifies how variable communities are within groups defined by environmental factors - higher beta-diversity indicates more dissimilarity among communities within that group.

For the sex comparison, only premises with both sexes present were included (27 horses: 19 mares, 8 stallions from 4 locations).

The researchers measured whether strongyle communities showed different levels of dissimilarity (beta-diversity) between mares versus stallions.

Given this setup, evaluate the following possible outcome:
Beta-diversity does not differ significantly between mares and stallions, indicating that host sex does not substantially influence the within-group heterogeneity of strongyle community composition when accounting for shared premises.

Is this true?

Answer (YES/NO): NO